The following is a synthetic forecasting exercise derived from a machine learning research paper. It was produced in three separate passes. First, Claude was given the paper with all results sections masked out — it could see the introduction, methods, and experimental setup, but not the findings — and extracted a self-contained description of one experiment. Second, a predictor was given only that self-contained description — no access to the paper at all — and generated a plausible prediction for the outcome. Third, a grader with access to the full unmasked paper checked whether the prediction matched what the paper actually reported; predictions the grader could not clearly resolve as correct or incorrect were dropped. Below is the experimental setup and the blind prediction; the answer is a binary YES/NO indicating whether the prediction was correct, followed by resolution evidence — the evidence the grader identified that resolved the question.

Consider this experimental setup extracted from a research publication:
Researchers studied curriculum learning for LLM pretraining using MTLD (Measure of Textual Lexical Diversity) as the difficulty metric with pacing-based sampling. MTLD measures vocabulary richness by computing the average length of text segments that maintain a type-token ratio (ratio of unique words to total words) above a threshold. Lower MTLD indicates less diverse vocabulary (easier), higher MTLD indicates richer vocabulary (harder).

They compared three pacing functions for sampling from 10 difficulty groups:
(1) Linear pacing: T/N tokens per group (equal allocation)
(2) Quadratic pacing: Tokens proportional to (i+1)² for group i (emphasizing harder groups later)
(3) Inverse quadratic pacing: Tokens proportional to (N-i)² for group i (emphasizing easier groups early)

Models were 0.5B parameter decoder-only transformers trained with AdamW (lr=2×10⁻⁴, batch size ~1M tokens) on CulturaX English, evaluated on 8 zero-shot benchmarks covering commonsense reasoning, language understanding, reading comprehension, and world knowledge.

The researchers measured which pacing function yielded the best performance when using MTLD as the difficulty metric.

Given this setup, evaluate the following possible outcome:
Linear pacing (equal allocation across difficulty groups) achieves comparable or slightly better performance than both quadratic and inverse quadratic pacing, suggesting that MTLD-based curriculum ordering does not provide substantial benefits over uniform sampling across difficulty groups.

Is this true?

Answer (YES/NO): NO